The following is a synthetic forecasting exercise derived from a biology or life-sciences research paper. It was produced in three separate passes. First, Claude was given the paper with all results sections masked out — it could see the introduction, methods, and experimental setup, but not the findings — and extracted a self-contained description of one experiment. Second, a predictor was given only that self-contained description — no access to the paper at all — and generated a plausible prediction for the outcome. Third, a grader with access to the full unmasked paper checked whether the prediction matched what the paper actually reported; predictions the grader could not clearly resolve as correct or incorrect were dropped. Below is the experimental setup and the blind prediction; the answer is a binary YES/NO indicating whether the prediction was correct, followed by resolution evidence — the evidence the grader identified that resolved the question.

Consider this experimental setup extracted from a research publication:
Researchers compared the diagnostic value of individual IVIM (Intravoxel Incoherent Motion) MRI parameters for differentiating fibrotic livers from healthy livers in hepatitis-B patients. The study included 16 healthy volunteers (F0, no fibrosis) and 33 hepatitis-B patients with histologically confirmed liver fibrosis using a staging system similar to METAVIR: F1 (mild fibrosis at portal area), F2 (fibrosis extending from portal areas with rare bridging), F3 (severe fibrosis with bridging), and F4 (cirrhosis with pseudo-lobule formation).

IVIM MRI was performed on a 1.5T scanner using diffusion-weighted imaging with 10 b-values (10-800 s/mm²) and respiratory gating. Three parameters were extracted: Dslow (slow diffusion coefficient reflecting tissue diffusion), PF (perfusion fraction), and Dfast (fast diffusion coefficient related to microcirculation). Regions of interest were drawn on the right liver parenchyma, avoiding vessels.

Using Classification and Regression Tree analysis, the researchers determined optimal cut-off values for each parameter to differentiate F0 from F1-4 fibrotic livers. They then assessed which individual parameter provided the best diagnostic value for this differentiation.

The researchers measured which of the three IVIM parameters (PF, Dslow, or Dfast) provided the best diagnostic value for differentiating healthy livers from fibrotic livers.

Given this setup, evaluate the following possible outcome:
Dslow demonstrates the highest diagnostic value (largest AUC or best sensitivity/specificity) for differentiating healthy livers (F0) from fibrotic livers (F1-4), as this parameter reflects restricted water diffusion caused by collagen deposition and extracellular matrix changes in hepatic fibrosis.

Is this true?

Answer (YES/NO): NO